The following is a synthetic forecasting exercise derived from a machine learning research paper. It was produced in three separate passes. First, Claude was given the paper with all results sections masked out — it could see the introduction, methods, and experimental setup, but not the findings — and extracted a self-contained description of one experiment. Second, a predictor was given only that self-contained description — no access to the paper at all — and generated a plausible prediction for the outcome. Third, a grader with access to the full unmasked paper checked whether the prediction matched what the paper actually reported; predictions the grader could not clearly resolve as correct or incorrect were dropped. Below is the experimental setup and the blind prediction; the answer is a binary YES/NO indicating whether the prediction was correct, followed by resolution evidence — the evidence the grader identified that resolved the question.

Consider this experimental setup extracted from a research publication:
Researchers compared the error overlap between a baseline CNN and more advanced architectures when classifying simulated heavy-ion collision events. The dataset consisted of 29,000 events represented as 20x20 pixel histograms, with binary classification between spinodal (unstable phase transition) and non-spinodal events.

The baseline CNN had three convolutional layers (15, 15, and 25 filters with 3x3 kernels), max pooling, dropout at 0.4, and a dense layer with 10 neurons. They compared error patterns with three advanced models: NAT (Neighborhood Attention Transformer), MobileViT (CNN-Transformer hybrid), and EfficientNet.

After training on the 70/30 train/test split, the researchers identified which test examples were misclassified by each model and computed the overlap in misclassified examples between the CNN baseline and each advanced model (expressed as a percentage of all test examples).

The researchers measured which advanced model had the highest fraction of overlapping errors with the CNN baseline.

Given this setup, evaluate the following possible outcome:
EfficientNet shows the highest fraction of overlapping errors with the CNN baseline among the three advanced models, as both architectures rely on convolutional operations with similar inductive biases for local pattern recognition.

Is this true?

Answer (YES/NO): YES